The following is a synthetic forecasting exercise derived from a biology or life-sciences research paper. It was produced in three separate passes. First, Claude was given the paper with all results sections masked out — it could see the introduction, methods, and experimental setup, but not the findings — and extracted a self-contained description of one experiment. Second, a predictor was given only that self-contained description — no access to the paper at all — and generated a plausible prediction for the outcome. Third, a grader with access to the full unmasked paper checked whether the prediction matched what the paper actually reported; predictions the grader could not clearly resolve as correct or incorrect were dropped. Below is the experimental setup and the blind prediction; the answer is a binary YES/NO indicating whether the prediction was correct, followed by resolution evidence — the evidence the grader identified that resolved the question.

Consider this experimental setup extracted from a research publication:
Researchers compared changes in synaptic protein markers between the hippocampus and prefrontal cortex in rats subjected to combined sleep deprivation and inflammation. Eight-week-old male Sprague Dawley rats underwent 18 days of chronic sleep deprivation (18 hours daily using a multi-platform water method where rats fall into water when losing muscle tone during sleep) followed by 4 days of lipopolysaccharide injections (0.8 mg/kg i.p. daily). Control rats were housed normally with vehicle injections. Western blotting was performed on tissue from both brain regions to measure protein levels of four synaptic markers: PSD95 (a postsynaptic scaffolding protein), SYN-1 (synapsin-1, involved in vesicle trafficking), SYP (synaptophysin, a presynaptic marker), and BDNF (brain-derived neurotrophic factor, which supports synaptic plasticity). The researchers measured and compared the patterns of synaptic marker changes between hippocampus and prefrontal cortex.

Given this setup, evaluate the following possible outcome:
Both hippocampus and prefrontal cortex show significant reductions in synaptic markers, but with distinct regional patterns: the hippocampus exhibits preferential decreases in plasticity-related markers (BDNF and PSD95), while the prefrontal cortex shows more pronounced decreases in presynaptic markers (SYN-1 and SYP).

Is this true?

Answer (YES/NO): NO